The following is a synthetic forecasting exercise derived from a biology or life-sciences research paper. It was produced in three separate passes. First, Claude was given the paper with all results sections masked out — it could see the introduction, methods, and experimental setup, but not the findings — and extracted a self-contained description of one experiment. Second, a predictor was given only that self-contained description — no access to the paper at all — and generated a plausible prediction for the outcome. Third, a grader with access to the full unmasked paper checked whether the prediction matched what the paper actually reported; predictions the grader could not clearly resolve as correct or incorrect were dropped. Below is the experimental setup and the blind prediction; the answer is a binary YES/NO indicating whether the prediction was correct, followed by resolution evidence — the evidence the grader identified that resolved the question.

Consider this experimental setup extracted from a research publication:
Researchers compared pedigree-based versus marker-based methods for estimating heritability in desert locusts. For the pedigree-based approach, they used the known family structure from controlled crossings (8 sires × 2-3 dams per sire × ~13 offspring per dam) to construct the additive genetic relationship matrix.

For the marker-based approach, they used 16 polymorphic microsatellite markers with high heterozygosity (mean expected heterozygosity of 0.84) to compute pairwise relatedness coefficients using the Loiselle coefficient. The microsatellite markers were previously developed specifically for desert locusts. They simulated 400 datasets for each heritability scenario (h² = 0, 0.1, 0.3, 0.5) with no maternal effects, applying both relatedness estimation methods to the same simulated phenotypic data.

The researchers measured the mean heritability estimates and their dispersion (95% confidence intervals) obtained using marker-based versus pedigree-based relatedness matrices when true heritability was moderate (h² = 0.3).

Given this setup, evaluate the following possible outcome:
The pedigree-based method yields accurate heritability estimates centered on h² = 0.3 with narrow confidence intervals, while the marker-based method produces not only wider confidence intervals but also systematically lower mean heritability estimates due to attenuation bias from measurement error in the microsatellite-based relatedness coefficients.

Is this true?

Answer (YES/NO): NO